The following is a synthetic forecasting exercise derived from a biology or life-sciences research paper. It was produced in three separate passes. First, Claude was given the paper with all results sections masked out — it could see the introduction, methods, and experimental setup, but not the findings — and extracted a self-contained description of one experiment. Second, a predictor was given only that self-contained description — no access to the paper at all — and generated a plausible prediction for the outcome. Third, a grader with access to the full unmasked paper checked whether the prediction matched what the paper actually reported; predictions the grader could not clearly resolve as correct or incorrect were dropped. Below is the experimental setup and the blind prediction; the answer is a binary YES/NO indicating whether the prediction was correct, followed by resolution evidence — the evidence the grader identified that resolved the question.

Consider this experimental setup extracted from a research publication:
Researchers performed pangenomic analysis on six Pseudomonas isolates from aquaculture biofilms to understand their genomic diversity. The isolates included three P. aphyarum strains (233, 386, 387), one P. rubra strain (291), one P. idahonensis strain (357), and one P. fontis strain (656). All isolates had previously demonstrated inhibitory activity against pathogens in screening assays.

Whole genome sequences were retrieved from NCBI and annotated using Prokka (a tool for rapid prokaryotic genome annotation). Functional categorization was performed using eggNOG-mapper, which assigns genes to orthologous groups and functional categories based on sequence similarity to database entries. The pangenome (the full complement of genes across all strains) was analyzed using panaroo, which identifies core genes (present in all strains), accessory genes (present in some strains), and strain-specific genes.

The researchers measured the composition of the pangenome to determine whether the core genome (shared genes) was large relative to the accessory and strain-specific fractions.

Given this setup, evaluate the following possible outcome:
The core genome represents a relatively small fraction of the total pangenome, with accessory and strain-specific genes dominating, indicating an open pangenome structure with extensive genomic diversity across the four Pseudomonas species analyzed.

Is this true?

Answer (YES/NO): YES